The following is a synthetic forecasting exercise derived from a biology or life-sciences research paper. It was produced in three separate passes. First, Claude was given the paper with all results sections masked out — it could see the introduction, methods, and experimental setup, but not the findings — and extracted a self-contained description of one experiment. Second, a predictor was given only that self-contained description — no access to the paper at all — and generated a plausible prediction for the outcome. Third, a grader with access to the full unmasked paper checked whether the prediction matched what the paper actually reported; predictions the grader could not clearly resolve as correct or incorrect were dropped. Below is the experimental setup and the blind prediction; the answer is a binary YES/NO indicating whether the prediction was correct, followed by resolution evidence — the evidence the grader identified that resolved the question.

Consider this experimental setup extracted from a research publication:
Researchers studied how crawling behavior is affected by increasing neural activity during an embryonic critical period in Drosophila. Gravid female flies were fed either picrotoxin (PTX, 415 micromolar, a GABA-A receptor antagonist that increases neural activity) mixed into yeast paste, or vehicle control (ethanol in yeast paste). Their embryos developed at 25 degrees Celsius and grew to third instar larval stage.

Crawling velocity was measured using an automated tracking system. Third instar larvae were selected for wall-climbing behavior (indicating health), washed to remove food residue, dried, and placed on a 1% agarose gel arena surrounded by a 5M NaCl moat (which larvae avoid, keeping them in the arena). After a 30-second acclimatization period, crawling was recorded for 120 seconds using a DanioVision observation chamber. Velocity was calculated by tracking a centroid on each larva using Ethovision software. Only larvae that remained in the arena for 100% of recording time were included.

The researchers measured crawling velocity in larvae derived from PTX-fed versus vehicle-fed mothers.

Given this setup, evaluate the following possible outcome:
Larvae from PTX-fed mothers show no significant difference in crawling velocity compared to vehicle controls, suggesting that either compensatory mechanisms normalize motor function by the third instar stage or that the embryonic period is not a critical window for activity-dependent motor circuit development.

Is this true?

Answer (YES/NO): NO